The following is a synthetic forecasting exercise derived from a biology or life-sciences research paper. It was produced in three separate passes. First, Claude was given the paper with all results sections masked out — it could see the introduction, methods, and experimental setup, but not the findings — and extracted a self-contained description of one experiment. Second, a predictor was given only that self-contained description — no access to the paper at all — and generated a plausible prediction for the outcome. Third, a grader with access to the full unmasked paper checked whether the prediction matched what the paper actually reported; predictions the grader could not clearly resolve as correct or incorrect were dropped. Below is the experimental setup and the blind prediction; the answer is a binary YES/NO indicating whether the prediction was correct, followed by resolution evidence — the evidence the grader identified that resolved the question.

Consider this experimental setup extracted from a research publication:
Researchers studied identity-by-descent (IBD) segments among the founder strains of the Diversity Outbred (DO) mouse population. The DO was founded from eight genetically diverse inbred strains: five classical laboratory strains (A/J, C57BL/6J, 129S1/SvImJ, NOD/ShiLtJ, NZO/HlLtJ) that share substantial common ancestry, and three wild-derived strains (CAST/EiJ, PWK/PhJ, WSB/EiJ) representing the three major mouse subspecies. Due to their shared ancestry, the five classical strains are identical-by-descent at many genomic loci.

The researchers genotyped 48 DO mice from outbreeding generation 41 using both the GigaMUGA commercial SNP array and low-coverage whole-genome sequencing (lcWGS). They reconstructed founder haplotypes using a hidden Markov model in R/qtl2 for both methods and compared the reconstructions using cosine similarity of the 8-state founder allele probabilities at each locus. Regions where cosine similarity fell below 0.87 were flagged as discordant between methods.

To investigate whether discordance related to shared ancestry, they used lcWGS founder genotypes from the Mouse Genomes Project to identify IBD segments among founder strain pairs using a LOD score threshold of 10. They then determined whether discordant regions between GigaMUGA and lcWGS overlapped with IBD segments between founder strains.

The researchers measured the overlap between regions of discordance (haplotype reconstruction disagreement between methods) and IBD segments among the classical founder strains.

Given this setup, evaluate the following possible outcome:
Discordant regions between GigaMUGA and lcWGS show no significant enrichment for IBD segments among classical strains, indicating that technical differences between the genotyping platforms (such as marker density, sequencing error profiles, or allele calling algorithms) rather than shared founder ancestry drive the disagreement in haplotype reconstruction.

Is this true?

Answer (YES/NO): NO